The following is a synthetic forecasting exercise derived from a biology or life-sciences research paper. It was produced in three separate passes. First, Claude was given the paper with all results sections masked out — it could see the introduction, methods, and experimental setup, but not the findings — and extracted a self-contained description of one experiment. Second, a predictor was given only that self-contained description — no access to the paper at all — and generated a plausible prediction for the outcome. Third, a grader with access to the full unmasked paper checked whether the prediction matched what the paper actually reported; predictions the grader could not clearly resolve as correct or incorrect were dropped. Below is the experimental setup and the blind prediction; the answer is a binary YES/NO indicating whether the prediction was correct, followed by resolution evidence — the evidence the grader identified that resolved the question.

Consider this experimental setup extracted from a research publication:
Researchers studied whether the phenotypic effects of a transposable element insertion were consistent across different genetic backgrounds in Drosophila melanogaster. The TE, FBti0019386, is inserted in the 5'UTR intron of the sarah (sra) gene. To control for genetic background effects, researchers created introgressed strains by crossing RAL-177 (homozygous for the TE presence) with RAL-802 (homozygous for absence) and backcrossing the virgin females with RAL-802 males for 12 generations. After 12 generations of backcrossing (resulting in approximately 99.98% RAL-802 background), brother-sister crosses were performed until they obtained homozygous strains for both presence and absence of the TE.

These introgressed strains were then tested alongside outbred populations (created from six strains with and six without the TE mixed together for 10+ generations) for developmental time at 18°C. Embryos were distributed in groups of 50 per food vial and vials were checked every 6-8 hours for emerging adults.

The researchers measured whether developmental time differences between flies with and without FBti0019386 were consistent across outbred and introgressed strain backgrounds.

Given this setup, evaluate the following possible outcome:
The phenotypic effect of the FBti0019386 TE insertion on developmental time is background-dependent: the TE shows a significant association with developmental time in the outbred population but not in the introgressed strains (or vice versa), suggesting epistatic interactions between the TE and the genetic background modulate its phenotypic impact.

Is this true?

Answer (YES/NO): YES